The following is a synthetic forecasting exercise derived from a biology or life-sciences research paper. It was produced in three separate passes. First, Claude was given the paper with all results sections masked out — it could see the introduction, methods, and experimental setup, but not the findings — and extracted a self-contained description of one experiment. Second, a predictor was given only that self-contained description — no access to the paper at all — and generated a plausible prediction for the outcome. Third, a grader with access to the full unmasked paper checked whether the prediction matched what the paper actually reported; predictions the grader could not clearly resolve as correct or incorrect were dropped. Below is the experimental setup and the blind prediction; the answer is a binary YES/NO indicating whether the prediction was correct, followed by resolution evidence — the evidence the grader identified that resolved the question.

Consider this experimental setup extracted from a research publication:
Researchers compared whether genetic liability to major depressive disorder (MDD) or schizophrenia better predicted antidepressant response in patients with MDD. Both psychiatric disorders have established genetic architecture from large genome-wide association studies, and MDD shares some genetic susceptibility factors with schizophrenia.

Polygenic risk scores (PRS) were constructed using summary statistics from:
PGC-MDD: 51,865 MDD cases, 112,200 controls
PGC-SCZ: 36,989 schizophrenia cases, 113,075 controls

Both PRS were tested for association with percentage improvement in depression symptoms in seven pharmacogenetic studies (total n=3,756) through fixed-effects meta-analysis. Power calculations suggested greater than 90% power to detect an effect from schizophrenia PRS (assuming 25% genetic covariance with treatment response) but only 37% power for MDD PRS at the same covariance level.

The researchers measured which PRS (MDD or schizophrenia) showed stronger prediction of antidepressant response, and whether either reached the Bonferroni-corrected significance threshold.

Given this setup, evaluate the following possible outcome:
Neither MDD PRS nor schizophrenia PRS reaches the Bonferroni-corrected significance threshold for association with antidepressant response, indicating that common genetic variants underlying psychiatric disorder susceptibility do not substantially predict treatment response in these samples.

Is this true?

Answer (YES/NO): YES